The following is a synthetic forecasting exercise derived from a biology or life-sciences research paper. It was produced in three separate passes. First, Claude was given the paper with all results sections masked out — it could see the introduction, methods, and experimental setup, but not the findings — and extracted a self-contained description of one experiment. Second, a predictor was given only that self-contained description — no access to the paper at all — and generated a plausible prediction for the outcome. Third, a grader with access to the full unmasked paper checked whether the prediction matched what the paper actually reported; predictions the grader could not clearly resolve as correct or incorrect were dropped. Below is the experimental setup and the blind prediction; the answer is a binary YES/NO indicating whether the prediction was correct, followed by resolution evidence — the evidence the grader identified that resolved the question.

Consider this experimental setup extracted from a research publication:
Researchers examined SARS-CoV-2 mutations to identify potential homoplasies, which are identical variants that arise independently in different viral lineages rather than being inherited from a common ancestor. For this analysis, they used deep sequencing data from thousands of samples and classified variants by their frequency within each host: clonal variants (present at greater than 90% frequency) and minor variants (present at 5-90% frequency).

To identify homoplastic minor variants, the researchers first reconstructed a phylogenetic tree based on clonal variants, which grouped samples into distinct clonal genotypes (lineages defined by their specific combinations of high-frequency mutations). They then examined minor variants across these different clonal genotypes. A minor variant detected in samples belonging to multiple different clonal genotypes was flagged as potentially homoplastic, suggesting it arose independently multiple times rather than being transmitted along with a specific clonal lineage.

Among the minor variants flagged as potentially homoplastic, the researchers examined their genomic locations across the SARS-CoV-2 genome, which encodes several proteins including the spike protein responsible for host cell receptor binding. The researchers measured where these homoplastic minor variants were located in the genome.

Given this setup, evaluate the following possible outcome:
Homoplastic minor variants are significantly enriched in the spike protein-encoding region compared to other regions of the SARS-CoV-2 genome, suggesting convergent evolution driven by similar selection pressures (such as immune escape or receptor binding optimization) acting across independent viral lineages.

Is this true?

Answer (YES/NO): NO